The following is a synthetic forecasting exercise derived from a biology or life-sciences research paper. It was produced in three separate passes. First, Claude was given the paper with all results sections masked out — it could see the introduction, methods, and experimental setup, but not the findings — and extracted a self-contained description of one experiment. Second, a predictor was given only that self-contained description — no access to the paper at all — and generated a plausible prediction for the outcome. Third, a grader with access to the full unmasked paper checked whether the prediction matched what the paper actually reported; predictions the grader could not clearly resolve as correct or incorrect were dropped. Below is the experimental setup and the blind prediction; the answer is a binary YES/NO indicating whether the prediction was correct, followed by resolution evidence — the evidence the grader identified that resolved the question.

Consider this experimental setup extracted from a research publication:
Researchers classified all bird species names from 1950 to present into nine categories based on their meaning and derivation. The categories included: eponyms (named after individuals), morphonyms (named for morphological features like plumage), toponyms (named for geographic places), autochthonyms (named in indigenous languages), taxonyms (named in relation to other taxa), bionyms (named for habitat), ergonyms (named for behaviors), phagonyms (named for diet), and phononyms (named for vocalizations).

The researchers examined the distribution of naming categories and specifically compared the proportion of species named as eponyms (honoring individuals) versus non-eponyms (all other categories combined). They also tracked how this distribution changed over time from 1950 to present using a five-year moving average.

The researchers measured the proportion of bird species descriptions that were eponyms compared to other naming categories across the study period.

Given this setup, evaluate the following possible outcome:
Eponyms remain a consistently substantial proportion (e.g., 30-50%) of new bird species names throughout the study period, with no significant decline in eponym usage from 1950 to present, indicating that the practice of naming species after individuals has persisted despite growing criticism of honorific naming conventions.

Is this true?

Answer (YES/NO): NO